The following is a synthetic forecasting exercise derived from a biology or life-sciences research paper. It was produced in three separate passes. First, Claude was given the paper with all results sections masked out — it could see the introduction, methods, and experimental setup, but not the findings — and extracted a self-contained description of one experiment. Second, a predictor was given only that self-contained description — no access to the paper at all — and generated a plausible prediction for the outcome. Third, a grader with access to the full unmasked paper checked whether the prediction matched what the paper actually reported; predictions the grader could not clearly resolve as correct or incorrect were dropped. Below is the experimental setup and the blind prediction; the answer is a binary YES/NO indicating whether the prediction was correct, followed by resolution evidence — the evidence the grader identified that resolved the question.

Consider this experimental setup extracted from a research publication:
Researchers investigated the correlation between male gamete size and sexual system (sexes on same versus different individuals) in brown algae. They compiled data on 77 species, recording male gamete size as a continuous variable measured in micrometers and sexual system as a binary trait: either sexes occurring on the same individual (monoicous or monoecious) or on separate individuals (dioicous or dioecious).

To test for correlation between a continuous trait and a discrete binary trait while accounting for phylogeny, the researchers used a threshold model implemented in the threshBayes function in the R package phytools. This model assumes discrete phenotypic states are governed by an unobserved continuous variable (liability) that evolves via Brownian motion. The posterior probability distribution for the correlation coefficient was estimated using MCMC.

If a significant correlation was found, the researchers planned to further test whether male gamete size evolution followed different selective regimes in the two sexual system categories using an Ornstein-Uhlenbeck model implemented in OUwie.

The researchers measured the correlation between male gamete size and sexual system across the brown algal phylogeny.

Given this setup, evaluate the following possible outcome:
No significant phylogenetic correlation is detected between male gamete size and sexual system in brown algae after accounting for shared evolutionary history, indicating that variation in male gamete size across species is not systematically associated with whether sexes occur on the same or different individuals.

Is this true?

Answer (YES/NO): YES